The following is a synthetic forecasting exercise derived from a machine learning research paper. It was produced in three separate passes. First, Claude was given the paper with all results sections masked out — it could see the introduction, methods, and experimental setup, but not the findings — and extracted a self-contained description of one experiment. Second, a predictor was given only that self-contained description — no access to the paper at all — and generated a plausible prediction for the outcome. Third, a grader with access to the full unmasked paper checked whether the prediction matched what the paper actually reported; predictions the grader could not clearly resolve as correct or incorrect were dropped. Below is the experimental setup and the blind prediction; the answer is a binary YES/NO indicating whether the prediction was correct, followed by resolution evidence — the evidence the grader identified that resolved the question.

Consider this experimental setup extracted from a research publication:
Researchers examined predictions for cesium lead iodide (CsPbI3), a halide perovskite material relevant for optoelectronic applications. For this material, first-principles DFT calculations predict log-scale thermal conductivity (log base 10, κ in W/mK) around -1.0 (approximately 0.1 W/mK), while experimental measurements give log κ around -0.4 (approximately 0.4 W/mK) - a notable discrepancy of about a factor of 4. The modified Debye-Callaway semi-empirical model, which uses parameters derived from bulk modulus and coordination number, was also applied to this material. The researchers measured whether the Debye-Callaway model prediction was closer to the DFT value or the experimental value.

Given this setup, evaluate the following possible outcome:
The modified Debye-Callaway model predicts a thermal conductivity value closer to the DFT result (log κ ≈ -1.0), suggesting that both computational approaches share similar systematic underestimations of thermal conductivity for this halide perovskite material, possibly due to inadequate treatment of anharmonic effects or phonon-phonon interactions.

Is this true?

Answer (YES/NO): NO